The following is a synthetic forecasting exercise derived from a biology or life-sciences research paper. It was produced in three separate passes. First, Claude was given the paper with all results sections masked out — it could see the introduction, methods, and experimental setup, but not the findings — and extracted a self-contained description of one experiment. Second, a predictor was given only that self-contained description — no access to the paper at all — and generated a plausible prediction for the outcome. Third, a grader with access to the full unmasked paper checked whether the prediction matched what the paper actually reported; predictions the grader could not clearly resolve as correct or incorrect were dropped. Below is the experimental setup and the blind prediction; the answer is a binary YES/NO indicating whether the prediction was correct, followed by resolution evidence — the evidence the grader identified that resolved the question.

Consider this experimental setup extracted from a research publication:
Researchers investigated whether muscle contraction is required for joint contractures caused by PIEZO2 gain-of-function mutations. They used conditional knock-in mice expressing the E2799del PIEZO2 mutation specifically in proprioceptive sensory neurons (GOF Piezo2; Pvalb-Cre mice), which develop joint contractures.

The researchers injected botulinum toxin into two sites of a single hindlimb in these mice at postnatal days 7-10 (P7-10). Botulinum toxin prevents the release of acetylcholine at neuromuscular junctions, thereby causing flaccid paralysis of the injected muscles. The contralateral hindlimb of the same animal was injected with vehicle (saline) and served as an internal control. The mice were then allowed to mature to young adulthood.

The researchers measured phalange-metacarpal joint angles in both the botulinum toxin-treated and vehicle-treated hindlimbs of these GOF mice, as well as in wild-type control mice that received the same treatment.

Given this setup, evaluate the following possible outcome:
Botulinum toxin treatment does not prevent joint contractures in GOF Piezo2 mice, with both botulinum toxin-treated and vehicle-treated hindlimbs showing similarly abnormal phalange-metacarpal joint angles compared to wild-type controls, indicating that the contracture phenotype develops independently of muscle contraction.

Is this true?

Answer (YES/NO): NO